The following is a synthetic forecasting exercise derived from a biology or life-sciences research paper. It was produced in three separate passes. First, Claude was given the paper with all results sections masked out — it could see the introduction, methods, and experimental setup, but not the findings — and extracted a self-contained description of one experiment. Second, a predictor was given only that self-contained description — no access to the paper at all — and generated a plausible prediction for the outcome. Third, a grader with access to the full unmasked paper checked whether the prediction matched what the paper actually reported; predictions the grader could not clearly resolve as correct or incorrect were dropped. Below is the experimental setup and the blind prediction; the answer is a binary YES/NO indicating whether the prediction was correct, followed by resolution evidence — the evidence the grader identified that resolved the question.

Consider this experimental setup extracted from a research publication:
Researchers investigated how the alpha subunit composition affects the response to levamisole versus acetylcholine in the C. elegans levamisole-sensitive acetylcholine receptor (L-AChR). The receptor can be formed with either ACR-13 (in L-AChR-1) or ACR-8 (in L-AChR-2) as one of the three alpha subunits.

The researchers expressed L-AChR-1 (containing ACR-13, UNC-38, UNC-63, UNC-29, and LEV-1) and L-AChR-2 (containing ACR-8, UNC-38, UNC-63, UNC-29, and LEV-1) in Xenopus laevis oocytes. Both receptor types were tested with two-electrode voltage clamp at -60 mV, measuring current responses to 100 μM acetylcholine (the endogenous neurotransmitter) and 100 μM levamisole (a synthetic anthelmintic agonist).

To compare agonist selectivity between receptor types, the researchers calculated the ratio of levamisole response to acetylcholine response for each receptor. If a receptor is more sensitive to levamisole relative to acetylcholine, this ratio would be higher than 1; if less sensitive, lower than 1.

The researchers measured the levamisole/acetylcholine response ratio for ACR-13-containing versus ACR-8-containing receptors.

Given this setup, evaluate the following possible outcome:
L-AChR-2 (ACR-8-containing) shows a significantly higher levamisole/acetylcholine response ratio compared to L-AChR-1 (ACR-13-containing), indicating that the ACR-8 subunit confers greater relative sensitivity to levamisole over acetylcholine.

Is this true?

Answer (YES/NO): NO